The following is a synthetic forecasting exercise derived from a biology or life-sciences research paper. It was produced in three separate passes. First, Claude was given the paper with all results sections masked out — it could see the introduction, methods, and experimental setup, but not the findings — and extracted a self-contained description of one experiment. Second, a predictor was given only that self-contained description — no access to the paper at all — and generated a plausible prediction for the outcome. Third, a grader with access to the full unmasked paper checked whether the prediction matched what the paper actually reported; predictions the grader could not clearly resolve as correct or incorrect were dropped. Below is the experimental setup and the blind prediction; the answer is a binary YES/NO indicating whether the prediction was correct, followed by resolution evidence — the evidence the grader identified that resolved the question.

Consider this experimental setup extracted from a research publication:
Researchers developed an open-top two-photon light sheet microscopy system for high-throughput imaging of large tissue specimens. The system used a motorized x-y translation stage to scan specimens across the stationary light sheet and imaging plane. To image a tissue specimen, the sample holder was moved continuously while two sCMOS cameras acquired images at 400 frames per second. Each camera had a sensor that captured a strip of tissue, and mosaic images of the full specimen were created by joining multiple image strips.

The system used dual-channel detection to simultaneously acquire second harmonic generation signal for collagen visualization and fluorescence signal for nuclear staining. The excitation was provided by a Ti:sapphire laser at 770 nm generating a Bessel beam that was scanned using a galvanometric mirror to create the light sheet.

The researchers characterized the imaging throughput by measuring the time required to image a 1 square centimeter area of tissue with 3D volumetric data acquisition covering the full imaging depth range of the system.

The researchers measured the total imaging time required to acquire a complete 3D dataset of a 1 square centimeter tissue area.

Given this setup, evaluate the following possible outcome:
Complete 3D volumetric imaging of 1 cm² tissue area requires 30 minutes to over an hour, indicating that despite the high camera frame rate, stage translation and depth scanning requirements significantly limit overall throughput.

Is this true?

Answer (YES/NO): NO